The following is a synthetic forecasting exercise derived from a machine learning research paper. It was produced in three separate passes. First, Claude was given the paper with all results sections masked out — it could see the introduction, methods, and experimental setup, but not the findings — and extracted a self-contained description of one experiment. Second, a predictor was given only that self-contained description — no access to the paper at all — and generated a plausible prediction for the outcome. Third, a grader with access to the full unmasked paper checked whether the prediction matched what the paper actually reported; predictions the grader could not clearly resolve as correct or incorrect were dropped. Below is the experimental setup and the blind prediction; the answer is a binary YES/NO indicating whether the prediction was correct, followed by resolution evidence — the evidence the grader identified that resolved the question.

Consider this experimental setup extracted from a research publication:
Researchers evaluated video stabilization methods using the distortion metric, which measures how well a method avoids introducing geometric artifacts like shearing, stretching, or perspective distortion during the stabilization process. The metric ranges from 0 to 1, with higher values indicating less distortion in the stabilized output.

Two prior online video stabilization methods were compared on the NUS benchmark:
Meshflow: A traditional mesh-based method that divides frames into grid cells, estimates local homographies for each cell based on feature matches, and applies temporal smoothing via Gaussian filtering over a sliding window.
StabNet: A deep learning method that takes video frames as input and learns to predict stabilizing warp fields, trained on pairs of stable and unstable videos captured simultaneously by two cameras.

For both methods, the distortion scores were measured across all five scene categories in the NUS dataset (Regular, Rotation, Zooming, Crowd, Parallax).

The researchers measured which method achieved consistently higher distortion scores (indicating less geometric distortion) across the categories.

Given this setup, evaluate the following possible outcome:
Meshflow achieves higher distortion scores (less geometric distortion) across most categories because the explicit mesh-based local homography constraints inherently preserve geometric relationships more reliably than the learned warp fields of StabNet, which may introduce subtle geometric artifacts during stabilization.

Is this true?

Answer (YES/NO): YES